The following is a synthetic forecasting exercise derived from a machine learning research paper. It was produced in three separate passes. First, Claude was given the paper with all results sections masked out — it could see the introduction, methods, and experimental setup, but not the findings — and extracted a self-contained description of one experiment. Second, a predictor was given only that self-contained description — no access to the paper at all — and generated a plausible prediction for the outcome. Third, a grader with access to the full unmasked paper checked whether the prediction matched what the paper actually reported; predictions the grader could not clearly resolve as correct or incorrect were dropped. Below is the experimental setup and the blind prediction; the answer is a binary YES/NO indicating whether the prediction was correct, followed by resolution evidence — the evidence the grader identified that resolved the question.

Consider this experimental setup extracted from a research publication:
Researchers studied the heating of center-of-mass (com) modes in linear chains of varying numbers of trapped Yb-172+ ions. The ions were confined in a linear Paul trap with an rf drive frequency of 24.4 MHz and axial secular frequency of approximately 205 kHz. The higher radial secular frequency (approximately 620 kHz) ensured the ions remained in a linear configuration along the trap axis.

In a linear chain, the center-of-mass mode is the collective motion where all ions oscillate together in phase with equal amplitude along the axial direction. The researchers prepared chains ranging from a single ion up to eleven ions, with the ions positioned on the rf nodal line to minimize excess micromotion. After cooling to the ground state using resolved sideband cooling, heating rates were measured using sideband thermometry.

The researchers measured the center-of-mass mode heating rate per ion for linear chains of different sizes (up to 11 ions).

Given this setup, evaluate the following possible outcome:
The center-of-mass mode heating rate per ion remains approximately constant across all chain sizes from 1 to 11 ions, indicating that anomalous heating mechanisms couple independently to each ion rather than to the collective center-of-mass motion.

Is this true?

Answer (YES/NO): YES